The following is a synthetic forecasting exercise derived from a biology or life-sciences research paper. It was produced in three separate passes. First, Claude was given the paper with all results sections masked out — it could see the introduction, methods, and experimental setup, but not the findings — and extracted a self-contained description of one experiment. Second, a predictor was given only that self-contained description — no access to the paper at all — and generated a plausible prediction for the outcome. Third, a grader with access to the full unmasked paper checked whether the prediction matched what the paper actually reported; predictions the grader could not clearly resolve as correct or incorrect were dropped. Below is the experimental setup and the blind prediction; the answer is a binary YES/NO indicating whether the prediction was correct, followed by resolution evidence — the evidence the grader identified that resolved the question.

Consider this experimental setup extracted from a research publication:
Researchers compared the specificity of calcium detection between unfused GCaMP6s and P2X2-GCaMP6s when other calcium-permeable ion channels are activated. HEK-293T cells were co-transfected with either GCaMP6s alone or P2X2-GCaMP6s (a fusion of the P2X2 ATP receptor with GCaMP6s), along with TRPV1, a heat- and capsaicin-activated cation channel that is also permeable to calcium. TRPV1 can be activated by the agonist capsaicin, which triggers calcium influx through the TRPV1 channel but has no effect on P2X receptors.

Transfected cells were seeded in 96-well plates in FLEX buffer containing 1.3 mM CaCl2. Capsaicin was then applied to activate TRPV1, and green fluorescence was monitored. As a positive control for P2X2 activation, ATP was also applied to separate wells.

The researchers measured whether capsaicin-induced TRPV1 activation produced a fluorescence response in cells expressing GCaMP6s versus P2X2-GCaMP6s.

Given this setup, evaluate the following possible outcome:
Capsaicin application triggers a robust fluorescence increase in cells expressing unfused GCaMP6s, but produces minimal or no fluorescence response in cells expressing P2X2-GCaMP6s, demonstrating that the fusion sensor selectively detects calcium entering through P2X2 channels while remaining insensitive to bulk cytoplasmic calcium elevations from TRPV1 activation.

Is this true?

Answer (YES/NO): NO